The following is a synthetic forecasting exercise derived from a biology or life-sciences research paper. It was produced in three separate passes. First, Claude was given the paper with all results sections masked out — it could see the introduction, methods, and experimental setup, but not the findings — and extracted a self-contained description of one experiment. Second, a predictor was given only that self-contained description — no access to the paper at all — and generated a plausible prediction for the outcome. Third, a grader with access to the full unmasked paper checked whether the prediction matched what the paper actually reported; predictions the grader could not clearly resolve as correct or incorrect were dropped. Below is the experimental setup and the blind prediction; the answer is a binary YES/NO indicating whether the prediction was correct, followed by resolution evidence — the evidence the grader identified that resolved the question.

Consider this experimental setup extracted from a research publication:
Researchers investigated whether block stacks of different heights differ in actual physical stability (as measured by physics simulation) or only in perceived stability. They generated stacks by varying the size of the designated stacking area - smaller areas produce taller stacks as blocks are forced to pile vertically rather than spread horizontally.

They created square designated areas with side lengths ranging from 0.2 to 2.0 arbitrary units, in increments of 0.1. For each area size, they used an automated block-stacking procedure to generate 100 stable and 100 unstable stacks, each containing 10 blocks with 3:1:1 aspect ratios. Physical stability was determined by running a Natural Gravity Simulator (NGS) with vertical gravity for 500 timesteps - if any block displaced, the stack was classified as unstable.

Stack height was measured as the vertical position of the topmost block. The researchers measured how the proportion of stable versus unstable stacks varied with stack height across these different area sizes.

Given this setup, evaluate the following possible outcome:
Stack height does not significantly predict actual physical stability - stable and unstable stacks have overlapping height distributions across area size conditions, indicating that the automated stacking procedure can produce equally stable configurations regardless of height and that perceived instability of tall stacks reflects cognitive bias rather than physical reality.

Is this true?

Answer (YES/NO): YES